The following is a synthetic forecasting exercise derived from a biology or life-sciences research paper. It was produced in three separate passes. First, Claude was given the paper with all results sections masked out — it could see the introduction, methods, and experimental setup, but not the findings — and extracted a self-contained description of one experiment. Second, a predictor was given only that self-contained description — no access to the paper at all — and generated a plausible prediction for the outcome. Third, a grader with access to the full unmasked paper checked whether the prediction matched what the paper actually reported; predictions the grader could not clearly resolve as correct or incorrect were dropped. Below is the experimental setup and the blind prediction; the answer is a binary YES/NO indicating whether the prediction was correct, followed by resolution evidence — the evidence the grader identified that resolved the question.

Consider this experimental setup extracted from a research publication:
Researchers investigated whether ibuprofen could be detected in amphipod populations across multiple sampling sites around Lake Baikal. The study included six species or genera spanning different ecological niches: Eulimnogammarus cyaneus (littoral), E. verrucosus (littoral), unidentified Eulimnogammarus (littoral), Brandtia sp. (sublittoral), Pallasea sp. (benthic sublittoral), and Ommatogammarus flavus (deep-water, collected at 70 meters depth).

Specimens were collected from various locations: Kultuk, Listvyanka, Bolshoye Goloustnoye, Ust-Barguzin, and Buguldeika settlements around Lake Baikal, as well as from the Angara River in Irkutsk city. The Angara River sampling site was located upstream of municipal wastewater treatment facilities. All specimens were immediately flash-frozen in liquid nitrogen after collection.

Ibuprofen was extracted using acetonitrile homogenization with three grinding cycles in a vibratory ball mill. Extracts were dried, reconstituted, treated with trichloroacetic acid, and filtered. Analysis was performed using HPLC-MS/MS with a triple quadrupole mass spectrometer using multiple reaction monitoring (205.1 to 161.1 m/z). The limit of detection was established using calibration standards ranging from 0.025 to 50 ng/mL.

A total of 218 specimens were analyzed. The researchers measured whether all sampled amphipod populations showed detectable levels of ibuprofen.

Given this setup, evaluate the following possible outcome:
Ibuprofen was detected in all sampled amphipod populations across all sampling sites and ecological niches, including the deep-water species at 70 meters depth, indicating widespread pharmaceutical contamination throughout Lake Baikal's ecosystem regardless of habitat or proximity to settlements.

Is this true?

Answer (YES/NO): NO